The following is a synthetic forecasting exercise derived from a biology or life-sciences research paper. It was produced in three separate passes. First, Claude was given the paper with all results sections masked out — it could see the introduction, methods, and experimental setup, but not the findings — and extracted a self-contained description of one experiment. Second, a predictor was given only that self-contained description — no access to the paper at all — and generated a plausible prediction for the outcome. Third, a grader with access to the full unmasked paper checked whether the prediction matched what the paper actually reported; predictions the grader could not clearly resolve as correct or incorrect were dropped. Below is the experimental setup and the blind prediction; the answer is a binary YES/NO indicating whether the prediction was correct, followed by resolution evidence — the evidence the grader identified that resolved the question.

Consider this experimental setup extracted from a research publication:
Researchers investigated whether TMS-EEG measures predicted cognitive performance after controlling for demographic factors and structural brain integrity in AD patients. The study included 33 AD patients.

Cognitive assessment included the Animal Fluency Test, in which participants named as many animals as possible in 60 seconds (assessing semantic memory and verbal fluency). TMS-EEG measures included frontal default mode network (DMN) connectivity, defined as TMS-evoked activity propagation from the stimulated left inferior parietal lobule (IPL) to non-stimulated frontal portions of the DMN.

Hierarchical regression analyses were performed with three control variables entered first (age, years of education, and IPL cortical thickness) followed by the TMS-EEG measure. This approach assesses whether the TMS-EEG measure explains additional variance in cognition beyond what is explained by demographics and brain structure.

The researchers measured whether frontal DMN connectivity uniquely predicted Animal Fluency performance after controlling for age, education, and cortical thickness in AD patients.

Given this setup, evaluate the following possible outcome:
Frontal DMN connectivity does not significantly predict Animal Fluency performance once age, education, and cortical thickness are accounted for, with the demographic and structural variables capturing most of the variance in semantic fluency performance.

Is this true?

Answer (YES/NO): NO